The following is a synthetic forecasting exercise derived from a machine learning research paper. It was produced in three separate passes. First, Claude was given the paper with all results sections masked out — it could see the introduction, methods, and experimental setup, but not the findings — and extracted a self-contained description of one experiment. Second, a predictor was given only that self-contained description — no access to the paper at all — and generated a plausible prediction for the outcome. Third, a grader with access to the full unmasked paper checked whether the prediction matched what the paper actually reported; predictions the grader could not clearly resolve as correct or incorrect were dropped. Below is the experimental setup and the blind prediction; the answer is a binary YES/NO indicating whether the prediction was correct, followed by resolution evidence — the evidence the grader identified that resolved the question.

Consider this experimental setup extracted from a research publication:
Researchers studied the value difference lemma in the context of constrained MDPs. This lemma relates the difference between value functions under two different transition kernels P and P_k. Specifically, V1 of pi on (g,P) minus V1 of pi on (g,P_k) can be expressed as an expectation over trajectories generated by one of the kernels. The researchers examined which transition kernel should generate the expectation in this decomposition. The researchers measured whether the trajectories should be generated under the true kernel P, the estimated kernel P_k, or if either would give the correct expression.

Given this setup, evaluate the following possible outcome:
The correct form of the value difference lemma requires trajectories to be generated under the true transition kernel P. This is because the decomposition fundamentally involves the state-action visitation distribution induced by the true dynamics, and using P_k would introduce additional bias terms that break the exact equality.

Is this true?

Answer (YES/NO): NO